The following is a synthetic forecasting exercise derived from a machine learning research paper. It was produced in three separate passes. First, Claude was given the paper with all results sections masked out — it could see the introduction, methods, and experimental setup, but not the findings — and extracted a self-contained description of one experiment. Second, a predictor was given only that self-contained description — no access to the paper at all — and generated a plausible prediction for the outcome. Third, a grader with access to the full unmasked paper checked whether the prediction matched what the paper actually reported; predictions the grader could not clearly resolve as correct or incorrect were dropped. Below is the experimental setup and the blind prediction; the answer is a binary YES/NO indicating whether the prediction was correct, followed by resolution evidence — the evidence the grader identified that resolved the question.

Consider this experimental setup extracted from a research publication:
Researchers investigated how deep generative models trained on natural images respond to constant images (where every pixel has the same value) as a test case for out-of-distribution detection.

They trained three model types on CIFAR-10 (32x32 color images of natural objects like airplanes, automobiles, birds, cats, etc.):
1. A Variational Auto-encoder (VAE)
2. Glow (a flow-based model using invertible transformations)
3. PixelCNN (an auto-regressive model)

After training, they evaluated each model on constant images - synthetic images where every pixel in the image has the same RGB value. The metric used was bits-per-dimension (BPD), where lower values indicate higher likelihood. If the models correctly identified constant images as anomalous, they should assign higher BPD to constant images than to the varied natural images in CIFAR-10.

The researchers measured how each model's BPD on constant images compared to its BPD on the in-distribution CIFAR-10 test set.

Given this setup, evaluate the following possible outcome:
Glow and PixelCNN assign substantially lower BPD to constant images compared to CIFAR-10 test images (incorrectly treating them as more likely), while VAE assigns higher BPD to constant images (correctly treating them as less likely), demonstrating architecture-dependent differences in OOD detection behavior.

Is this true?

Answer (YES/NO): NO